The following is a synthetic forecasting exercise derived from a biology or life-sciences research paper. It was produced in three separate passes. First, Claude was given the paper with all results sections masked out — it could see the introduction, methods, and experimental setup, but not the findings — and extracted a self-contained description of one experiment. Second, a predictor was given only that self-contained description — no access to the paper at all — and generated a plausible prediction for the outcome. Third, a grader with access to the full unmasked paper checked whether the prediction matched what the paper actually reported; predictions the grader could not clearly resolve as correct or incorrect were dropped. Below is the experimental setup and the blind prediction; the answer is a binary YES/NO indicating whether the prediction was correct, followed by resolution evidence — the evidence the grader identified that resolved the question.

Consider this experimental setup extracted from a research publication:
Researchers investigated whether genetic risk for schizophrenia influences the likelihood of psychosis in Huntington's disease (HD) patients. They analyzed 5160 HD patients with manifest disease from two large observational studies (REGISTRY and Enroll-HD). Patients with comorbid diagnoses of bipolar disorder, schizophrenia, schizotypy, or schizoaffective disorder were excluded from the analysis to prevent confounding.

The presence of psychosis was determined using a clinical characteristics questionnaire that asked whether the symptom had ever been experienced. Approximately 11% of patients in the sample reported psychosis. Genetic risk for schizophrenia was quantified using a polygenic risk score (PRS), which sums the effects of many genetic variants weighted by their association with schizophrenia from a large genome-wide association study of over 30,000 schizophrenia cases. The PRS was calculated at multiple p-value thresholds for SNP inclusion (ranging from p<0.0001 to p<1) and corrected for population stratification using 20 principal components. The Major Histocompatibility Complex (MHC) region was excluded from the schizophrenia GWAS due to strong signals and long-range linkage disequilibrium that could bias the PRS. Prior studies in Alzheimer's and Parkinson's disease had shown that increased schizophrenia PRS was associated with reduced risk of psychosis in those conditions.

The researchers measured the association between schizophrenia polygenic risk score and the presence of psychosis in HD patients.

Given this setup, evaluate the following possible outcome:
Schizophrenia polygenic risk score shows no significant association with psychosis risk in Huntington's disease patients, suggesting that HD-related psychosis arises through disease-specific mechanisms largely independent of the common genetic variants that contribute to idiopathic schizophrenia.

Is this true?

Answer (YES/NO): NO